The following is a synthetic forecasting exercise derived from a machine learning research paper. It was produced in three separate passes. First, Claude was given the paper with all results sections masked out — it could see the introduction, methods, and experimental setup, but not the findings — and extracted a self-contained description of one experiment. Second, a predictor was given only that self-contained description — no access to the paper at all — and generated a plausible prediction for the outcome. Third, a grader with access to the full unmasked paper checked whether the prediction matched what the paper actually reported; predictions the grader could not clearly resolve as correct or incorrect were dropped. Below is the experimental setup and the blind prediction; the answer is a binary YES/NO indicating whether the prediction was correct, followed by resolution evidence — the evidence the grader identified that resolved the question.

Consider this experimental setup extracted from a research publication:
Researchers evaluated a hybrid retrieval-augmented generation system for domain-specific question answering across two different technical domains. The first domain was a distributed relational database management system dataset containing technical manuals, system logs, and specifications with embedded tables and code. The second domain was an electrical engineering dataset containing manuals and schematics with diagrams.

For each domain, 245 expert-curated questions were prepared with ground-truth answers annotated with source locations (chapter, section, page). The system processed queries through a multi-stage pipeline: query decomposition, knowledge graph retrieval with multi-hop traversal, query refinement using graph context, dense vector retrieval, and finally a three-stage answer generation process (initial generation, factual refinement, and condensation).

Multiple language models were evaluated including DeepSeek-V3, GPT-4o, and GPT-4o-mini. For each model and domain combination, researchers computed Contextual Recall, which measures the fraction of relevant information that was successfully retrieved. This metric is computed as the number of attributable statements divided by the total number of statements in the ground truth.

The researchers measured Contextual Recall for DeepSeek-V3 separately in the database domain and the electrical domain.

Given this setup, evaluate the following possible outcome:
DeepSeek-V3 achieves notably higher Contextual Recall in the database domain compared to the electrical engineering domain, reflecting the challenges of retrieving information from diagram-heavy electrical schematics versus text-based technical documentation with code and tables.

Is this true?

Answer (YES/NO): NO